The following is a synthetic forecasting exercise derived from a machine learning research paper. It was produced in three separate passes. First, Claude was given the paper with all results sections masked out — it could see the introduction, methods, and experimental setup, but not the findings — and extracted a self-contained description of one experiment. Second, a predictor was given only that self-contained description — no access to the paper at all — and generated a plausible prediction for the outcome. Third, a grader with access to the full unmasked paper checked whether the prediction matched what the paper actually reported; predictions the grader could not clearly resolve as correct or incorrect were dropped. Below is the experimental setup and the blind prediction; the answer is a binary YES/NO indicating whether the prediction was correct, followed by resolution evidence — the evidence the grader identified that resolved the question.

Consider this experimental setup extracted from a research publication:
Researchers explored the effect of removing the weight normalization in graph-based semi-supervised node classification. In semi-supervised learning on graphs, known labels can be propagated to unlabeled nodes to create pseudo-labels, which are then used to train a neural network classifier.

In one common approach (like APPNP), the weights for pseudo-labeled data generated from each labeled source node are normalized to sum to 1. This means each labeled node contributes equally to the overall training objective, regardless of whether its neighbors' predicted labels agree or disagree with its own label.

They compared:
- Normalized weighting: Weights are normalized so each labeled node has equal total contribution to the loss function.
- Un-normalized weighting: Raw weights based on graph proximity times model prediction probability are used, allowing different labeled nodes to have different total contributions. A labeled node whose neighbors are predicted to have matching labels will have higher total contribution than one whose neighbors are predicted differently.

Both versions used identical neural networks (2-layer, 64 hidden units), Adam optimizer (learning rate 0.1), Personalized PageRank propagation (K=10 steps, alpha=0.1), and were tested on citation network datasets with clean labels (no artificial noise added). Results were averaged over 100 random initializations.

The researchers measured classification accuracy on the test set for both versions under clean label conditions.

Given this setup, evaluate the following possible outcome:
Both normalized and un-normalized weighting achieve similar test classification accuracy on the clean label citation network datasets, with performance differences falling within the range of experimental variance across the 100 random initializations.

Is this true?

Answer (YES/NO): NO